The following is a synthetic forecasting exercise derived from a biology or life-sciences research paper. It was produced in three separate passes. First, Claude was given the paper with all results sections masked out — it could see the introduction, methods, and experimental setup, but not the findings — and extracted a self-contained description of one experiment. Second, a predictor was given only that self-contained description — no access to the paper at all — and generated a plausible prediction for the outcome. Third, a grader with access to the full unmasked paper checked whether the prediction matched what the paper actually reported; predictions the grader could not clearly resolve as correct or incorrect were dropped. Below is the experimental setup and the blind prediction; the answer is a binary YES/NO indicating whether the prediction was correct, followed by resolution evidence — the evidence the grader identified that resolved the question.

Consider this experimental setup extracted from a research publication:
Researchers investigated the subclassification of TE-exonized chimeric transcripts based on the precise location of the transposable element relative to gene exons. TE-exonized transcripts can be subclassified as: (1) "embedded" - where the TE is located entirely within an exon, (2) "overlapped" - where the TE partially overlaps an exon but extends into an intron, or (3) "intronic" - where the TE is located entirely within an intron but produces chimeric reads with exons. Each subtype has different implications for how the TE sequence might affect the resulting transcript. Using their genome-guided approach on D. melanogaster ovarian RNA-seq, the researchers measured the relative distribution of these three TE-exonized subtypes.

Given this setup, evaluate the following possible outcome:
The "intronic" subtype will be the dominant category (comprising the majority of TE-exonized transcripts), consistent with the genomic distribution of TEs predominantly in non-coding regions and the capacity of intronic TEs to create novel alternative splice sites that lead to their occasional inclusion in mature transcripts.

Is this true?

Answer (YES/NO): NO